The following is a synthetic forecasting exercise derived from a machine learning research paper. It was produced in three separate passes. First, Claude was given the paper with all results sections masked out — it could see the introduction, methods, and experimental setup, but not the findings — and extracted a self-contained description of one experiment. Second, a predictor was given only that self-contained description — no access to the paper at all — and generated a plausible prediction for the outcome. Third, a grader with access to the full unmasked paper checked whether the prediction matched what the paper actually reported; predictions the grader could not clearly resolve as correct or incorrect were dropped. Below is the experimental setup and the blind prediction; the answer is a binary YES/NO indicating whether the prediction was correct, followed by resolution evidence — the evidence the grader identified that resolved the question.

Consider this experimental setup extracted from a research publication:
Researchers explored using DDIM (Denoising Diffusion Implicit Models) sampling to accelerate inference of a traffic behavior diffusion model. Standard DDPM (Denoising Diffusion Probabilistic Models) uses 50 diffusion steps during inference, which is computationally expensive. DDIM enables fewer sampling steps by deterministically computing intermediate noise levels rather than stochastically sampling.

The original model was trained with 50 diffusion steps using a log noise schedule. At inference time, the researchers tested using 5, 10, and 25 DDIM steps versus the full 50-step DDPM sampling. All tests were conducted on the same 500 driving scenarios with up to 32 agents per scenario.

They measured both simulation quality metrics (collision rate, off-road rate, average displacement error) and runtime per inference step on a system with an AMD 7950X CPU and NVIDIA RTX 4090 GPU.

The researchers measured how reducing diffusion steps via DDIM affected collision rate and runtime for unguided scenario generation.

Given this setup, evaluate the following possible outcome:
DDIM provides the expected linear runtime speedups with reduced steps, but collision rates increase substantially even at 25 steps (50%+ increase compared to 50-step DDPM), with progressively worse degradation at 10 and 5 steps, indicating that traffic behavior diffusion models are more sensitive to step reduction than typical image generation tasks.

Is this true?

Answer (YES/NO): NO